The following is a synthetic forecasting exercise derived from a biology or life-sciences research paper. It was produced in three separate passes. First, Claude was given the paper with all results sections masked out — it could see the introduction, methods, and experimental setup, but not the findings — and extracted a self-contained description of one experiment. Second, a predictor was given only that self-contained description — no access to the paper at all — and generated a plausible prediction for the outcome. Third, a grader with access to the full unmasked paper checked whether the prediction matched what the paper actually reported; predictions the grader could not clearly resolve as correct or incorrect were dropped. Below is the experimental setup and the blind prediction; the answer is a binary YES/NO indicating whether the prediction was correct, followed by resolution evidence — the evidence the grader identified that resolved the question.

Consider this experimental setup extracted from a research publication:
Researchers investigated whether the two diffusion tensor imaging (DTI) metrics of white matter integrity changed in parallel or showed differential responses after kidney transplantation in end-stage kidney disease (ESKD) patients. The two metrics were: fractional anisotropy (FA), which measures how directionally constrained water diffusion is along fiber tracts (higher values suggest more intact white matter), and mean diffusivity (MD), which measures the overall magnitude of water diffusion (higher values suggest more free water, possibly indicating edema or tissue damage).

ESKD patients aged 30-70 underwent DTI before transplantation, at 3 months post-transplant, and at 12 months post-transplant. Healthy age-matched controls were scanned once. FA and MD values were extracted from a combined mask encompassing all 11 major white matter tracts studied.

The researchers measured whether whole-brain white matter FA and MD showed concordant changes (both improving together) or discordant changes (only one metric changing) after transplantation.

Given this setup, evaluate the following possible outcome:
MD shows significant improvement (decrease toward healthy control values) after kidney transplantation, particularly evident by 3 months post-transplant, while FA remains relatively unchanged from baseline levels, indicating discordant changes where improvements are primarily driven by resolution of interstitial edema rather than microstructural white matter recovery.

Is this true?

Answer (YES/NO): NO